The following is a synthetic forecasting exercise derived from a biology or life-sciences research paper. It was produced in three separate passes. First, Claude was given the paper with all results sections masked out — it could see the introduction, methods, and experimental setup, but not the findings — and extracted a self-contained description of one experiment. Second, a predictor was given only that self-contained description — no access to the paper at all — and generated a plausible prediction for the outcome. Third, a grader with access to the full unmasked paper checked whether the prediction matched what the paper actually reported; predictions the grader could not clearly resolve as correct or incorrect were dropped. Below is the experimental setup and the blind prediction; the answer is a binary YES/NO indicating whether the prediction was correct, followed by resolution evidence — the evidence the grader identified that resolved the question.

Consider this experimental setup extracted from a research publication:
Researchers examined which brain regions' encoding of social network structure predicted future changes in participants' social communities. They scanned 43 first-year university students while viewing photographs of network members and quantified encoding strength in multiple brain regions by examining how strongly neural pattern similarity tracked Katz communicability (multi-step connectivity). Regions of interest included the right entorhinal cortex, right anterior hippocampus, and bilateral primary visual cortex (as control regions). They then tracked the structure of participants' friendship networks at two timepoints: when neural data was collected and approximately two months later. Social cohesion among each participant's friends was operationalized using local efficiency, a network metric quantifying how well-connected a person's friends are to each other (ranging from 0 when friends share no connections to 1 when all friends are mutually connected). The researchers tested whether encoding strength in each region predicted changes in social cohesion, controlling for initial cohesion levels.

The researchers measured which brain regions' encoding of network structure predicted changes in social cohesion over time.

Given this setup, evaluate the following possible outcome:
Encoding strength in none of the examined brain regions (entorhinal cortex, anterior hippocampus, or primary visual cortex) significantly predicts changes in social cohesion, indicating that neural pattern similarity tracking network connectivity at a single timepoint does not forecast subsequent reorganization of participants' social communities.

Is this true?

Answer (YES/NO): NO